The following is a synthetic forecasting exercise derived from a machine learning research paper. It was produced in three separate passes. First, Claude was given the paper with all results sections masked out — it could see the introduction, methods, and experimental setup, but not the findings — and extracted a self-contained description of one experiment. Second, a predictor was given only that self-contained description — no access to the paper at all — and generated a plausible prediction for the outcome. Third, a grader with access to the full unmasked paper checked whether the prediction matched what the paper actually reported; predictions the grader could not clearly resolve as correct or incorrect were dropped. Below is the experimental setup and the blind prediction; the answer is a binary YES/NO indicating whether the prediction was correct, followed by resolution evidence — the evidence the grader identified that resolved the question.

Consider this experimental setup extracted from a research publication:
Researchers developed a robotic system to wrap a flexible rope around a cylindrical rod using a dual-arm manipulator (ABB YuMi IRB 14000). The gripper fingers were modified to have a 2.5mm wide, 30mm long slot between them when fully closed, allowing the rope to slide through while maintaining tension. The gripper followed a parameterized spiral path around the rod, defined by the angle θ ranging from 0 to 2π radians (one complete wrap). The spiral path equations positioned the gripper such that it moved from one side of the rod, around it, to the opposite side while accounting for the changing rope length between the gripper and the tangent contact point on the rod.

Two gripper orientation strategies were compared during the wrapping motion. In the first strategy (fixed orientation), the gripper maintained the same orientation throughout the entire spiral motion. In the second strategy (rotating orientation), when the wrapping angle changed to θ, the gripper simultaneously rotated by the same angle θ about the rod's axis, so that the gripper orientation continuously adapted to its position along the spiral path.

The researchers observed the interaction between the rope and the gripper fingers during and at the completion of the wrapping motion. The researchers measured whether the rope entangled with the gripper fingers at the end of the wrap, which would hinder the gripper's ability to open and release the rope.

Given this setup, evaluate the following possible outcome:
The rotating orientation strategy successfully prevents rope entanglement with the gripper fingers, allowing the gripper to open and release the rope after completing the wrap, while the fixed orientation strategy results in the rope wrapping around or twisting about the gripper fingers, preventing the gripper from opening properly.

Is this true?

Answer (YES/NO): YES